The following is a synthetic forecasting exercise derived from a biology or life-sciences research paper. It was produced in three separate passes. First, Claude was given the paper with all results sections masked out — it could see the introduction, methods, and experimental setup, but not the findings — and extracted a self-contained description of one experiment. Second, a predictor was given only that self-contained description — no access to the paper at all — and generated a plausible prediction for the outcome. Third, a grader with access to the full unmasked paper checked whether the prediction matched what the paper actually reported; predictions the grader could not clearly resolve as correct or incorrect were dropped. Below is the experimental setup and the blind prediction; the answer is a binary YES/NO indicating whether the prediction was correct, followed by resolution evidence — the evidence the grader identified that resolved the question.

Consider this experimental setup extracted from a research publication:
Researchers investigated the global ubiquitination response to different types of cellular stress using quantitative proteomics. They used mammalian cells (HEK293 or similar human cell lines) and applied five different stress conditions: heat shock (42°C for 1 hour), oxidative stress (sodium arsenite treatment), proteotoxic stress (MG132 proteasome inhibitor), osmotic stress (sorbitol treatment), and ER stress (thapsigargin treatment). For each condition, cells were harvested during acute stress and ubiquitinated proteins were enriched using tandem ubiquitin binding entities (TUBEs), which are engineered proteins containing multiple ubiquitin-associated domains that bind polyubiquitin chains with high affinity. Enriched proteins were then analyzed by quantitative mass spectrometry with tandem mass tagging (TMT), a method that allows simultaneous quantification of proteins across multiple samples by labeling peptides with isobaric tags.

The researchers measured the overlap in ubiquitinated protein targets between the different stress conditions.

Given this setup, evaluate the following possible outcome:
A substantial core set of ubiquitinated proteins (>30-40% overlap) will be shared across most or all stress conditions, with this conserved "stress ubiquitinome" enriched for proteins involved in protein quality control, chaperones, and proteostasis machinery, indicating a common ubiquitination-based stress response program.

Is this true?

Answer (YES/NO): NO